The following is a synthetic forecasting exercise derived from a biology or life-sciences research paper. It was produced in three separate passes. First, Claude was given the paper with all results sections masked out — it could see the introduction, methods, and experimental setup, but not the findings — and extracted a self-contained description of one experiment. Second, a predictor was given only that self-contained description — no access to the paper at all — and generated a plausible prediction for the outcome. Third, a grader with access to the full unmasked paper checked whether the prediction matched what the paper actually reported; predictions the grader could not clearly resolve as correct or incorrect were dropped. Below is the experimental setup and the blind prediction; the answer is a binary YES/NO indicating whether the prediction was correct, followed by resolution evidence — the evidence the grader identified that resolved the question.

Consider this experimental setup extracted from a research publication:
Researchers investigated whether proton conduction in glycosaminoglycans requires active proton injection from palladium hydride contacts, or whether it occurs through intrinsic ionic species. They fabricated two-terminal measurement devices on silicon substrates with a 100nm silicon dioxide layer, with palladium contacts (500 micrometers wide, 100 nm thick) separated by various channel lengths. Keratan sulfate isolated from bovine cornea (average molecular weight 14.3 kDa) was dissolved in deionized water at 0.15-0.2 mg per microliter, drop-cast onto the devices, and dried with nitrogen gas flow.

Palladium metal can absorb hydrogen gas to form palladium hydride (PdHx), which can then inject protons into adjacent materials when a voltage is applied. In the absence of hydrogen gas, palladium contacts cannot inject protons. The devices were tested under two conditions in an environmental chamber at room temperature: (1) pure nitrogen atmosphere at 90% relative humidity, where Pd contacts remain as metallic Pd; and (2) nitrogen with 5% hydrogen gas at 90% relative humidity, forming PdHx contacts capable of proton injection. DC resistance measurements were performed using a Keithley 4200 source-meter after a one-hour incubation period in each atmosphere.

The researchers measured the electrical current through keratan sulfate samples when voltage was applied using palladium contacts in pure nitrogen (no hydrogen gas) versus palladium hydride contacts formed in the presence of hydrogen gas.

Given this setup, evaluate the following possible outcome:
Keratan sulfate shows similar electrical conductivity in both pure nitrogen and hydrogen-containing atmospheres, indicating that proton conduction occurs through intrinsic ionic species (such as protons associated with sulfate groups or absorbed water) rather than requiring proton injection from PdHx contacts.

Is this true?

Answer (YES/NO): NO